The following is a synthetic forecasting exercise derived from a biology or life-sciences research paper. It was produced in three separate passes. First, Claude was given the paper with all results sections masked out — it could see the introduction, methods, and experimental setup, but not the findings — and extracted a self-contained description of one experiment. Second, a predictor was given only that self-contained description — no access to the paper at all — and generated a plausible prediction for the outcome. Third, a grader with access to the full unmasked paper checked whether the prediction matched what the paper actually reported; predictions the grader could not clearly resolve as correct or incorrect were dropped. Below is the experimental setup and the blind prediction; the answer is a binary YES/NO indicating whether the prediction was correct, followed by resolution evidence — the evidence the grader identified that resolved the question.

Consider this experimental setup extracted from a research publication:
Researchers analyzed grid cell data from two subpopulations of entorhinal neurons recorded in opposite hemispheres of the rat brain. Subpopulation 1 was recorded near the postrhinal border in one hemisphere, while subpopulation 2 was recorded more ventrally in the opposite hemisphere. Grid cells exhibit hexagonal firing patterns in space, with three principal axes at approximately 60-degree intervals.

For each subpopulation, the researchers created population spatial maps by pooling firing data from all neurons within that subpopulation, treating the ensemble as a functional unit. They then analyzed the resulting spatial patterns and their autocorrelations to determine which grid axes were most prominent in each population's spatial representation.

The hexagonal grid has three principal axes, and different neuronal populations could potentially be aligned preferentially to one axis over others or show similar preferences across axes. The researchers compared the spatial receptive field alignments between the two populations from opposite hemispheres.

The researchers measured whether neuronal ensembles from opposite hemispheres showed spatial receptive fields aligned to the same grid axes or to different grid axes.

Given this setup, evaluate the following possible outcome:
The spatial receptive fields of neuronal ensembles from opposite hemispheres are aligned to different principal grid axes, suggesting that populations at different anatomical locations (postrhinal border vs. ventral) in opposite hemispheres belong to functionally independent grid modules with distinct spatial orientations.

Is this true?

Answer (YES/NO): YES